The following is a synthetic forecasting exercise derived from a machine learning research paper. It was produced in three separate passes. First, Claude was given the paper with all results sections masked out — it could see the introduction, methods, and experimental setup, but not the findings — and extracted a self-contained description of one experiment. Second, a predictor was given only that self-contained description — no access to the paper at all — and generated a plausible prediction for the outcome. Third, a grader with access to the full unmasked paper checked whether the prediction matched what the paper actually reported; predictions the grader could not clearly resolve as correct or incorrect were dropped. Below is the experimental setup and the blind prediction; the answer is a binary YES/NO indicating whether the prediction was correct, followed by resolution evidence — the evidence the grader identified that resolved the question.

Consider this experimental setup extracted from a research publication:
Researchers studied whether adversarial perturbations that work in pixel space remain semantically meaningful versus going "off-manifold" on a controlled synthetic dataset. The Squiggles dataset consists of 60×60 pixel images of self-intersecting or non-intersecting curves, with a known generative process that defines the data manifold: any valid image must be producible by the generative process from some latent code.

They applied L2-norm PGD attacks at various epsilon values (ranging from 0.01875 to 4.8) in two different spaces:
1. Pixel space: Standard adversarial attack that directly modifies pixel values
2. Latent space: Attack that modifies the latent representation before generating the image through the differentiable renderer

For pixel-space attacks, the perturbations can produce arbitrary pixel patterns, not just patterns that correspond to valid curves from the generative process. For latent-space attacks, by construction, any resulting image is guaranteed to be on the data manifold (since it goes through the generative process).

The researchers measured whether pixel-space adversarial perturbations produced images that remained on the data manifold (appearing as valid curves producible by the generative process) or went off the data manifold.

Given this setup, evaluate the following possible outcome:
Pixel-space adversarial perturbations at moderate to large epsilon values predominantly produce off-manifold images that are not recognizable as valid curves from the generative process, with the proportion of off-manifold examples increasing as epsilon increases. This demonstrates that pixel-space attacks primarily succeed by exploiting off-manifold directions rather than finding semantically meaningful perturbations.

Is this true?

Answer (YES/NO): YES